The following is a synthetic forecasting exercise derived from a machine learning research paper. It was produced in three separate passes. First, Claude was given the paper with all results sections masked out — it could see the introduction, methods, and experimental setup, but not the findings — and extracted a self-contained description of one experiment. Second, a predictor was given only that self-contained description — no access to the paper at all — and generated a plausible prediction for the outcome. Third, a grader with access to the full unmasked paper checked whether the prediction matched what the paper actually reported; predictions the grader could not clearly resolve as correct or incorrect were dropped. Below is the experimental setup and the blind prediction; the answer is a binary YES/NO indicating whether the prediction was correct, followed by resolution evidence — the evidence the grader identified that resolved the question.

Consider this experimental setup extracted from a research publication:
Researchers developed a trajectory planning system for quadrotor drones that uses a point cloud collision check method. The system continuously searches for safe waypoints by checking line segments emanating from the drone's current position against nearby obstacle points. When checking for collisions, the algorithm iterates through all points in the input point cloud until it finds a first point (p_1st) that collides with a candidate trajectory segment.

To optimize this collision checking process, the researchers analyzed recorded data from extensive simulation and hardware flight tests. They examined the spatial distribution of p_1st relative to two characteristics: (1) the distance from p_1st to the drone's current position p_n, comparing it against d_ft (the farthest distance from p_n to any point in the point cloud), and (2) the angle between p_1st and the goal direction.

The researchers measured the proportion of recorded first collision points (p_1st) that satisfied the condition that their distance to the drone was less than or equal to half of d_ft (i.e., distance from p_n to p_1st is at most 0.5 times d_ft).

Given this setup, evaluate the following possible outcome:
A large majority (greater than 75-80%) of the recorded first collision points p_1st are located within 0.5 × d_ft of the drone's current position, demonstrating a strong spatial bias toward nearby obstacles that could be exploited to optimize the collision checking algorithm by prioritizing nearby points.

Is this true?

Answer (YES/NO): YES